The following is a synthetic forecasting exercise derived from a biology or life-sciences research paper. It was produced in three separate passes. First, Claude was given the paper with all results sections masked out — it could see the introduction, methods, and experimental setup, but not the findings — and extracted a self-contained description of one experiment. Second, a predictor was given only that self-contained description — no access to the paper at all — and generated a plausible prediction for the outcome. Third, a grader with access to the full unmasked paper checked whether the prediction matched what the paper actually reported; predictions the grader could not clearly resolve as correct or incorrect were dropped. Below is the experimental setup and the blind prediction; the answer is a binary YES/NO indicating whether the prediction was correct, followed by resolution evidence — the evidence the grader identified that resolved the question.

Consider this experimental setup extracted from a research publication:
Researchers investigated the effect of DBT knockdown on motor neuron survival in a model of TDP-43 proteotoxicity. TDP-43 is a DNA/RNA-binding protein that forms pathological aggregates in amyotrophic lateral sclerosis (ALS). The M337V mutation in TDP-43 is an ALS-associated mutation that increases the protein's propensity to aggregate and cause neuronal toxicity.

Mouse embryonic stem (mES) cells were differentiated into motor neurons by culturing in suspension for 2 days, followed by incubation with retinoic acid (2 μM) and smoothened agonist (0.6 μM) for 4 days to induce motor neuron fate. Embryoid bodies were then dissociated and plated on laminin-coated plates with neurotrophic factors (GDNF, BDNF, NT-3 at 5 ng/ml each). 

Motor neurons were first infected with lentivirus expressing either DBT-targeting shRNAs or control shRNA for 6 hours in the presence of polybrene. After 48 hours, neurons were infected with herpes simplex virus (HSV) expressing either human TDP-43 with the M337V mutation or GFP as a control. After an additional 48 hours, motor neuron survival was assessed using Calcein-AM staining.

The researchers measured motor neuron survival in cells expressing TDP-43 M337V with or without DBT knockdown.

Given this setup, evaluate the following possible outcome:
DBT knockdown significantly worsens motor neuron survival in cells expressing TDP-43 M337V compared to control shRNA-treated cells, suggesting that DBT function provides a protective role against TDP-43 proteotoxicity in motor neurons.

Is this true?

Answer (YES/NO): NO